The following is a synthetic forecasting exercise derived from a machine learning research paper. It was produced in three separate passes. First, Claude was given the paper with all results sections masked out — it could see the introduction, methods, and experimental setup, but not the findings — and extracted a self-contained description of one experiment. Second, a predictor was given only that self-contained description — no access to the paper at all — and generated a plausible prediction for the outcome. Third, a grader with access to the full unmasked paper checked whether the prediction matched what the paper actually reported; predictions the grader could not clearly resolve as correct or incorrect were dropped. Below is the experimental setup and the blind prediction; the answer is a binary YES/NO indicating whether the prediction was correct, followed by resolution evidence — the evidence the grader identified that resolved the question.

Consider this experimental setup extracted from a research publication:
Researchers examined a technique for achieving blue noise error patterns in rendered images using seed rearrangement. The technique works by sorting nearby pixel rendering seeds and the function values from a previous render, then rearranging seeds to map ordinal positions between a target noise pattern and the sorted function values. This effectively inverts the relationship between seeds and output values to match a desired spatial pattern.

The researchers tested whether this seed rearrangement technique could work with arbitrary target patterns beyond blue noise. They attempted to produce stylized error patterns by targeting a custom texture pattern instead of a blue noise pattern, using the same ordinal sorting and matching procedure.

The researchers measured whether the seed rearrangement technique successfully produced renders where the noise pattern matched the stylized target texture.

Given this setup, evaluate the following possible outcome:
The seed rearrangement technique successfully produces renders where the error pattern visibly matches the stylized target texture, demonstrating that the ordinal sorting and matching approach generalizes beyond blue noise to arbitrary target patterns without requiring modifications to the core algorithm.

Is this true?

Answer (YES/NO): YES